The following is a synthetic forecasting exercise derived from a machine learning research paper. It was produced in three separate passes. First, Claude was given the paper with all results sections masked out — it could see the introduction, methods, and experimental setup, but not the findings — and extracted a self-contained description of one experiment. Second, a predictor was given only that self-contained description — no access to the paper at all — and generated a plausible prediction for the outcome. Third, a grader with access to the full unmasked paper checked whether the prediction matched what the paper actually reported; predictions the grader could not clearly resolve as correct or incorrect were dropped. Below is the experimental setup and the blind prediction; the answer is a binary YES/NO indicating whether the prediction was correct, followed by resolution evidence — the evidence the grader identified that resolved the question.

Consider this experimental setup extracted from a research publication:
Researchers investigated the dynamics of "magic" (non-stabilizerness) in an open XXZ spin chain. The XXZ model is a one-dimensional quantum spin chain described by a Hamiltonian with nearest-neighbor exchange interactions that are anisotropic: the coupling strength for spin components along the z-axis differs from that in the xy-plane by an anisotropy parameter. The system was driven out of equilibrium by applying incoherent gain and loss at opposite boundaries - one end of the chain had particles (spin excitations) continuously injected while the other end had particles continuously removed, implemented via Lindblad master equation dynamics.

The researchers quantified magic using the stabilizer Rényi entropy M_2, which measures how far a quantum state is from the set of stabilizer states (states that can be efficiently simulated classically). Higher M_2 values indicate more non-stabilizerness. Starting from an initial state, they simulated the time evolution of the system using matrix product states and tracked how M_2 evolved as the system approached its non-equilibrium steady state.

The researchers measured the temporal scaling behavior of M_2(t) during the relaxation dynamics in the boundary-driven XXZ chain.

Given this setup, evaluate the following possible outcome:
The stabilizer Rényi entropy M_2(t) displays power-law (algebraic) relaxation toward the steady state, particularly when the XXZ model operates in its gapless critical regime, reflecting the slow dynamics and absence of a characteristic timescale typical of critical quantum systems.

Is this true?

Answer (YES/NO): NO